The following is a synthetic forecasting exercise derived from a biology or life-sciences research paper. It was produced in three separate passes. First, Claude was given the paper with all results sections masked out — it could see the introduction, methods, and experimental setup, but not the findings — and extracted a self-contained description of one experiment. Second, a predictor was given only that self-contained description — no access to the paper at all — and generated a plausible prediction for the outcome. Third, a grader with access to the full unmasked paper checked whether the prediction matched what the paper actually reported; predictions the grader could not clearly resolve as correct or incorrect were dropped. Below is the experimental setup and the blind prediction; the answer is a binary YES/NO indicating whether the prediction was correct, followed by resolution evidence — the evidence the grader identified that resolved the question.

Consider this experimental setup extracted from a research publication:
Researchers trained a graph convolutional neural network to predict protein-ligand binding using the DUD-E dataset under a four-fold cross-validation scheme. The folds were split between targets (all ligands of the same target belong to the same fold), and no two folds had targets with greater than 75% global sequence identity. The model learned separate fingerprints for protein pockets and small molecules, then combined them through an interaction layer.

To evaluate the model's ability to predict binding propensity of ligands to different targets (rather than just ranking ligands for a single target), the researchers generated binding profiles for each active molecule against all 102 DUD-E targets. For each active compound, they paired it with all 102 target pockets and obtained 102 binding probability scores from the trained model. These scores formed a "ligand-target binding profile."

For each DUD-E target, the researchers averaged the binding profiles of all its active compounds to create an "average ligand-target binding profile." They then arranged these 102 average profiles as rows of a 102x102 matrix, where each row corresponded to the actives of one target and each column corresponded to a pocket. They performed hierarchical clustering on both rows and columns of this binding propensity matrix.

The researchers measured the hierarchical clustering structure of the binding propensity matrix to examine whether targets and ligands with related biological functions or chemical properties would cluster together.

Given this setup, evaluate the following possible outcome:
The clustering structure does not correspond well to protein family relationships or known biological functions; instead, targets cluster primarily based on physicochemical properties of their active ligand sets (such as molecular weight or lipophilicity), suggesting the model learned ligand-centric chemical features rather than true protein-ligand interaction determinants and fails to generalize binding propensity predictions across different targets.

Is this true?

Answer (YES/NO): NO